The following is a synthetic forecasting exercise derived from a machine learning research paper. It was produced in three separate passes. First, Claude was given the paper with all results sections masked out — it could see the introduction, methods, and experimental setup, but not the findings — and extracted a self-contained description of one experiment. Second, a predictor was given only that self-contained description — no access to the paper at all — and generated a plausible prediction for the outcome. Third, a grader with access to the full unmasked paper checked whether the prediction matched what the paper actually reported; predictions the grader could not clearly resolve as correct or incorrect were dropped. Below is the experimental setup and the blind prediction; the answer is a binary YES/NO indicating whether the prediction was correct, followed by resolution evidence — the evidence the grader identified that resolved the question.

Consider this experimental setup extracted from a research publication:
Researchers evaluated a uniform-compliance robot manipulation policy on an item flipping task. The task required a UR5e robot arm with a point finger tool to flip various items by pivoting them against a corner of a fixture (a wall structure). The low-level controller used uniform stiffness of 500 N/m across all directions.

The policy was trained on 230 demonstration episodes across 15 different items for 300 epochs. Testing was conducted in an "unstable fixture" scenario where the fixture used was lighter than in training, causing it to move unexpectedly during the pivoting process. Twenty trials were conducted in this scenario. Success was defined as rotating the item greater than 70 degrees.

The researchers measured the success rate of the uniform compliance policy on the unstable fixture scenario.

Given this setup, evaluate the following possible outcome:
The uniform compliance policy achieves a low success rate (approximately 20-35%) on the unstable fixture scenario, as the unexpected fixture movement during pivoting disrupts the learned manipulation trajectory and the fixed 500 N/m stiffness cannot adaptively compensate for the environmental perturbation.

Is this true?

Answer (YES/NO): NO